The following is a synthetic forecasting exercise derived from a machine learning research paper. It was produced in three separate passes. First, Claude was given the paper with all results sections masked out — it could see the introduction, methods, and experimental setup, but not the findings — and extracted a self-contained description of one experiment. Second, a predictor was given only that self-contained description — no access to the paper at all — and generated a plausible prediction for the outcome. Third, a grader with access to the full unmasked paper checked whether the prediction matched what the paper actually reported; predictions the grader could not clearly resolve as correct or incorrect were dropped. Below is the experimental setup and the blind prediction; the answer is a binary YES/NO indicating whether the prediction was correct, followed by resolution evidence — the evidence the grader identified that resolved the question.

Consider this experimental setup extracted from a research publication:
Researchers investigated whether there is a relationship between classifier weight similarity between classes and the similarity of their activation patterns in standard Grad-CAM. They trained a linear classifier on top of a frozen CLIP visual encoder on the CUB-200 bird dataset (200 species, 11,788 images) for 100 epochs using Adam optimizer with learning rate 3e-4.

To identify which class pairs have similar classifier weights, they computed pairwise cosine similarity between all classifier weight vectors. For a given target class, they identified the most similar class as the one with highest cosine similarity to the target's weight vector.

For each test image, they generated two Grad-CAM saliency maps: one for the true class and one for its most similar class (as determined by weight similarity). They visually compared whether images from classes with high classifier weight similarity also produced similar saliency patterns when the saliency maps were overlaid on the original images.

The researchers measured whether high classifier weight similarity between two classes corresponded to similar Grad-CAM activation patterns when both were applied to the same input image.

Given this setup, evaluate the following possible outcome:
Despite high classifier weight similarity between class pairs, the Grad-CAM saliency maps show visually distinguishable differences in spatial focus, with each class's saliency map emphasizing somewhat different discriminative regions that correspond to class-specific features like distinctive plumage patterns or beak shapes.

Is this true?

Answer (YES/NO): NO